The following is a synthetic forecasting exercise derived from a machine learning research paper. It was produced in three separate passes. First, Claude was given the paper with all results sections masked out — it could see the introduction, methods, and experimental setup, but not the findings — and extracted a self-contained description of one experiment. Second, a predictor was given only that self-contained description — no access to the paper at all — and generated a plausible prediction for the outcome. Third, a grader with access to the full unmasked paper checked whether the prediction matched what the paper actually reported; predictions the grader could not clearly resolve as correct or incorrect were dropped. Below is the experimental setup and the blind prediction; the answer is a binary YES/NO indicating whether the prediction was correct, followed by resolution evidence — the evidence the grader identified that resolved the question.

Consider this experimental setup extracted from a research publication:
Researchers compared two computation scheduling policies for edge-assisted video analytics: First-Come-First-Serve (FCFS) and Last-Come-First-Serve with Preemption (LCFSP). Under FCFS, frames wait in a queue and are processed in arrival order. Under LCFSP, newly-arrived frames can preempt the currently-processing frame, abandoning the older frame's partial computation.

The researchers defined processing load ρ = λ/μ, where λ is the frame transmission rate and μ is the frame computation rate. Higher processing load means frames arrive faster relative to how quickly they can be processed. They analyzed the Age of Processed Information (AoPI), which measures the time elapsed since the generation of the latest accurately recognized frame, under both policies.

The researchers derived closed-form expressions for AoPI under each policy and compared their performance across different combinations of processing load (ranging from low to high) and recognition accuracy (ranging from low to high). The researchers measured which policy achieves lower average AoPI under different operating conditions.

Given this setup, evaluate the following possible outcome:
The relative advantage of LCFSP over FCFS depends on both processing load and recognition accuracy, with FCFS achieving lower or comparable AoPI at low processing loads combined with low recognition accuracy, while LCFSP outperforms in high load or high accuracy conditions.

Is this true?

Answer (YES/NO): NO